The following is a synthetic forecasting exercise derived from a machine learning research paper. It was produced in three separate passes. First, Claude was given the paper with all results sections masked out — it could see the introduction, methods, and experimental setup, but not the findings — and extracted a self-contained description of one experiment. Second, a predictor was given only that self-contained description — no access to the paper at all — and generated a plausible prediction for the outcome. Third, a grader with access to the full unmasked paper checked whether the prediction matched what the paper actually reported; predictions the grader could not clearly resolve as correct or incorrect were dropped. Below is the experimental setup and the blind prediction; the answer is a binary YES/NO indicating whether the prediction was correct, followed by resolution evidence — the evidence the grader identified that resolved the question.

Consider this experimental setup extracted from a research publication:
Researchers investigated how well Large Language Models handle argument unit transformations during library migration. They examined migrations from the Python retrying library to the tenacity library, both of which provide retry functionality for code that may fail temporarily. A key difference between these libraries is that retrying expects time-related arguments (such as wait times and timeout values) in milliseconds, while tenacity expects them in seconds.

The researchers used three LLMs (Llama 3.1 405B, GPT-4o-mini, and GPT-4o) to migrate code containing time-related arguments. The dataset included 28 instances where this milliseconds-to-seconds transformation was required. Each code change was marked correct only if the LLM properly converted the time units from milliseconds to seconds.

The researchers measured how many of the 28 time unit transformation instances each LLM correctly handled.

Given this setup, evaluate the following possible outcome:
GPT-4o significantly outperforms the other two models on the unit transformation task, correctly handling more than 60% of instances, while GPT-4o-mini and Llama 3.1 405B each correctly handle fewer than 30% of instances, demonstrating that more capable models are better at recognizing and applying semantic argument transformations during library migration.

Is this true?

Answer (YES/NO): NO